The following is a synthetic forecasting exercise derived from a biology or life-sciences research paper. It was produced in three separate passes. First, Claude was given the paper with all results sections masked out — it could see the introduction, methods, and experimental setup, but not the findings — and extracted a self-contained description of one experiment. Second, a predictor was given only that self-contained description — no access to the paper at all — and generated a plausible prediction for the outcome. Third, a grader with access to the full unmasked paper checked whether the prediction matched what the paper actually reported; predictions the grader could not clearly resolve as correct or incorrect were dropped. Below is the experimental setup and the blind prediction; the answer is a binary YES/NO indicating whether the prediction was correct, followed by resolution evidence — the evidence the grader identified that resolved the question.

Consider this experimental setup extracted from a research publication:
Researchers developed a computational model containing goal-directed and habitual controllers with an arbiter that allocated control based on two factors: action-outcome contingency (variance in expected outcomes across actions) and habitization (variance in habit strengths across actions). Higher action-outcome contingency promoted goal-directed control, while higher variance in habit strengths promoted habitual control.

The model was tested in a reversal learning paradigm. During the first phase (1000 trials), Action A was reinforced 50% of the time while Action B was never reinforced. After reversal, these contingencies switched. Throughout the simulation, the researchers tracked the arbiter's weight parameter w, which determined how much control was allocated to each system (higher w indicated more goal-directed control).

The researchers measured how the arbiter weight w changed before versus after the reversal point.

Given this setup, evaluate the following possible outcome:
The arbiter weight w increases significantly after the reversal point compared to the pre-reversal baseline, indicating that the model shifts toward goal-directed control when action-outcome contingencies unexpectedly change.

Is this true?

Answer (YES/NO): YES